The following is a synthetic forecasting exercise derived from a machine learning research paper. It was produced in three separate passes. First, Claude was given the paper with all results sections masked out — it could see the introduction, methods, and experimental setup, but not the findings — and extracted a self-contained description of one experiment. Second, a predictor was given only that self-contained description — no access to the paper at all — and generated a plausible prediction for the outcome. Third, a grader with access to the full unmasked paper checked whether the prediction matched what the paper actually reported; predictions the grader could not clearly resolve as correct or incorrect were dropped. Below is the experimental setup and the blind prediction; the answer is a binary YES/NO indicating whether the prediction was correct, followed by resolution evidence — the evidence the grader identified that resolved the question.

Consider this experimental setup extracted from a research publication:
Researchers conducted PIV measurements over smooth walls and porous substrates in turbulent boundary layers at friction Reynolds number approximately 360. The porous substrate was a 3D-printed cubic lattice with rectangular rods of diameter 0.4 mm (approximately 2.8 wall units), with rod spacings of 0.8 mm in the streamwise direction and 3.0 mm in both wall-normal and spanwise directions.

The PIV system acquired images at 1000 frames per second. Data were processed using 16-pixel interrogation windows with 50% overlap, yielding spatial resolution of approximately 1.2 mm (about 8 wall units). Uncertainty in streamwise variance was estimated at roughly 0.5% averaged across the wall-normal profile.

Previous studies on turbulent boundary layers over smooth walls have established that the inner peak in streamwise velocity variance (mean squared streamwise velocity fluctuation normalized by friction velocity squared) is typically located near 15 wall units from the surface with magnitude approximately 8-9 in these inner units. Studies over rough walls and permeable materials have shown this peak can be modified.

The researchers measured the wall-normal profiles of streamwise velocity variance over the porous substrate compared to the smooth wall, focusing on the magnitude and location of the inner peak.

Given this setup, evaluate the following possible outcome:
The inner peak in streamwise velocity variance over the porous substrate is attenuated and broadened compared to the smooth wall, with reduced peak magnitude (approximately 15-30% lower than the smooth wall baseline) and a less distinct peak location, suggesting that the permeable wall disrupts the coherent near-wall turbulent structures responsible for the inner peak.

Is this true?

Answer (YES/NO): NO